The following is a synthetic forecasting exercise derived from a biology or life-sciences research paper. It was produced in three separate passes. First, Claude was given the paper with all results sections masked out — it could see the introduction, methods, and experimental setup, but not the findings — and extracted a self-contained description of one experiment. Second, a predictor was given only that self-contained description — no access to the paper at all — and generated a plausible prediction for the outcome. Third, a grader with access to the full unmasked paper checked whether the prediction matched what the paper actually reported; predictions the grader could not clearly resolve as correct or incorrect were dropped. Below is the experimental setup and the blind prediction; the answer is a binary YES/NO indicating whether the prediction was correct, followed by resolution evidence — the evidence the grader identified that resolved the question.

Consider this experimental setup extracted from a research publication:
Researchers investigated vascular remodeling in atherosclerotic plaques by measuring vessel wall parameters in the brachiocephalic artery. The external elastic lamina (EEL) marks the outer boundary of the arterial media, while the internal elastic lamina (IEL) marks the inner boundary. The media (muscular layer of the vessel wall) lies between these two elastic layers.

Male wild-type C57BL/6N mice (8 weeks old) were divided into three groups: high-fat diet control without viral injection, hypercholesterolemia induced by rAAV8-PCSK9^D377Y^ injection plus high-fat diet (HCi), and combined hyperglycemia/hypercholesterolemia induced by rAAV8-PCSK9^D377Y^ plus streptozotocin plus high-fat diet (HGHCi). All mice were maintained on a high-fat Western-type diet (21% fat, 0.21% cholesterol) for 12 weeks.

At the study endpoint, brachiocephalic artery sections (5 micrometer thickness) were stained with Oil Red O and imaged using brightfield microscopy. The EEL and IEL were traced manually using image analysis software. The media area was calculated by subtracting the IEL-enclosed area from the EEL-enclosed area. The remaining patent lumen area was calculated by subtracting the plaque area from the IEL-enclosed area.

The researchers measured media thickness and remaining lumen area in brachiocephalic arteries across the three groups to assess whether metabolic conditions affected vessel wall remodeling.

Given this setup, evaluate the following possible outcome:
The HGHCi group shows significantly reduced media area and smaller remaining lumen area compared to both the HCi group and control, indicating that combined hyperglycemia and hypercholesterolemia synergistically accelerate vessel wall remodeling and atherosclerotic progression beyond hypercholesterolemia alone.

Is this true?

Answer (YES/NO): YES